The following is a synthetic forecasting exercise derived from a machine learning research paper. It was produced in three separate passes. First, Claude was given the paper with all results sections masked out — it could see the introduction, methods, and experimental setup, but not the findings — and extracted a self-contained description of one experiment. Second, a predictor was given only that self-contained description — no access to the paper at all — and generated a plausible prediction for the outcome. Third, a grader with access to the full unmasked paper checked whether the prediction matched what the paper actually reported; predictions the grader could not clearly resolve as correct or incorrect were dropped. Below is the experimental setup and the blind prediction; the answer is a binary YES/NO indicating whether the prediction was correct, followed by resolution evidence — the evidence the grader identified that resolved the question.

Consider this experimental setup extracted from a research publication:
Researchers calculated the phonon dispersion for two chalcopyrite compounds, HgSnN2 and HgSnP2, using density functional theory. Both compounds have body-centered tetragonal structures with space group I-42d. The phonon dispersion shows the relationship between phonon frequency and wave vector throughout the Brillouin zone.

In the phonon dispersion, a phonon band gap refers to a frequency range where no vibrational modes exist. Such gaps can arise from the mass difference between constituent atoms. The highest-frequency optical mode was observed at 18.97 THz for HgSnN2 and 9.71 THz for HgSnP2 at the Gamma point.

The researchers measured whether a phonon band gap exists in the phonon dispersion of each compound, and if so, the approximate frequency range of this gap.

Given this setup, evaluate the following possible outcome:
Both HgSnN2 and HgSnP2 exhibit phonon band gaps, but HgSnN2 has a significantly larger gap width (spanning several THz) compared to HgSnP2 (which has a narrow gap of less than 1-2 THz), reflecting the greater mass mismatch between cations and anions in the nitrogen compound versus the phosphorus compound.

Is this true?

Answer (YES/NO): NO